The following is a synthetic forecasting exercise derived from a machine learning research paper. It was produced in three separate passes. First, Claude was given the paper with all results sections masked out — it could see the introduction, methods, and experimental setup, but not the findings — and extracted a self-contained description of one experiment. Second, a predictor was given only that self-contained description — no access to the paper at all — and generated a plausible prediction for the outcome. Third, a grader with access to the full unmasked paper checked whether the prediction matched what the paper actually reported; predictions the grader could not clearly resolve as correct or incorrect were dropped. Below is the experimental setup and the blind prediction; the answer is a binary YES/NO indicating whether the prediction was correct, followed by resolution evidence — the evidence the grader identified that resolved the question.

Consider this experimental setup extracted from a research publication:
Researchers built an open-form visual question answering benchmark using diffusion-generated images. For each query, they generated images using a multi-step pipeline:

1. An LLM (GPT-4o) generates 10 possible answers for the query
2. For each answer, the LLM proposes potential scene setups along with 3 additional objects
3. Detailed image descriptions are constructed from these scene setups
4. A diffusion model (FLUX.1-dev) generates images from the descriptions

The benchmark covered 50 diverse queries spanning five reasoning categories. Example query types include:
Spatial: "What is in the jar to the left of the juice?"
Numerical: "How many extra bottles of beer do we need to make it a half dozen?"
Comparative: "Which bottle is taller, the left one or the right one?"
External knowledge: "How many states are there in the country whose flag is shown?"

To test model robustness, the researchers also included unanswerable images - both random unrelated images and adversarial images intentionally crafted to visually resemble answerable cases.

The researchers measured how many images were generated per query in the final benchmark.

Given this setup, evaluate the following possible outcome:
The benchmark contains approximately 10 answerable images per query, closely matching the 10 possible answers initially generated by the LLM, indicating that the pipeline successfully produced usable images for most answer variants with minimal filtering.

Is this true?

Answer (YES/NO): NO